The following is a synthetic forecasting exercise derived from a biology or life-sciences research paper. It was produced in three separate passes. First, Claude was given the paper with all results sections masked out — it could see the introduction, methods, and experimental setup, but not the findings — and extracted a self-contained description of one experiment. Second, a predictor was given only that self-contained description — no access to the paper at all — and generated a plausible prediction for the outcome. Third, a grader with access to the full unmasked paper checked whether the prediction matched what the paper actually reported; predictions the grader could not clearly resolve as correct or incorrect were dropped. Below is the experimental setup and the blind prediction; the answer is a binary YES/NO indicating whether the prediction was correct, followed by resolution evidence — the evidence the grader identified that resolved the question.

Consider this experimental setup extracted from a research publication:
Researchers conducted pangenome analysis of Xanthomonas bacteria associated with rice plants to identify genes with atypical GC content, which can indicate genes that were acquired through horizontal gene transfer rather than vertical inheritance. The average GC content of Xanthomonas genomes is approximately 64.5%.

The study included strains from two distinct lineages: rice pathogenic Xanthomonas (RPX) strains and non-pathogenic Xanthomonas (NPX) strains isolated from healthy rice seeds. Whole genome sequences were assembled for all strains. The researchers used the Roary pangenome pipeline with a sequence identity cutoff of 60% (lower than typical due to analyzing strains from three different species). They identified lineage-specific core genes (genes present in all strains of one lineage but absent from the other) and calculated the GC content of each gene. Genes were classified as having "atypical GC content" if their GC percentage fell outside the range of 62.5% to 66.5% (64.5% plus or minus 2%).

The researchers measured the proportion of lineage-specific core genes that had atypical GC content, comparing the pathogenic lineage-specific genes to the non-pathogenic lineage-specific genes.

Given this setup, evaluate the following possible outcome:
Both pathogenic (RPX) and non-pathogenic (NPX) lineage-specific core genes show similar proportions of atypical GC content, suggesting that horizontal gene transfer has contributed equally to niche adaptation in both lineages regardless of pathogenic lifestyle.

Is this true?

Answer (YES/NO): NO